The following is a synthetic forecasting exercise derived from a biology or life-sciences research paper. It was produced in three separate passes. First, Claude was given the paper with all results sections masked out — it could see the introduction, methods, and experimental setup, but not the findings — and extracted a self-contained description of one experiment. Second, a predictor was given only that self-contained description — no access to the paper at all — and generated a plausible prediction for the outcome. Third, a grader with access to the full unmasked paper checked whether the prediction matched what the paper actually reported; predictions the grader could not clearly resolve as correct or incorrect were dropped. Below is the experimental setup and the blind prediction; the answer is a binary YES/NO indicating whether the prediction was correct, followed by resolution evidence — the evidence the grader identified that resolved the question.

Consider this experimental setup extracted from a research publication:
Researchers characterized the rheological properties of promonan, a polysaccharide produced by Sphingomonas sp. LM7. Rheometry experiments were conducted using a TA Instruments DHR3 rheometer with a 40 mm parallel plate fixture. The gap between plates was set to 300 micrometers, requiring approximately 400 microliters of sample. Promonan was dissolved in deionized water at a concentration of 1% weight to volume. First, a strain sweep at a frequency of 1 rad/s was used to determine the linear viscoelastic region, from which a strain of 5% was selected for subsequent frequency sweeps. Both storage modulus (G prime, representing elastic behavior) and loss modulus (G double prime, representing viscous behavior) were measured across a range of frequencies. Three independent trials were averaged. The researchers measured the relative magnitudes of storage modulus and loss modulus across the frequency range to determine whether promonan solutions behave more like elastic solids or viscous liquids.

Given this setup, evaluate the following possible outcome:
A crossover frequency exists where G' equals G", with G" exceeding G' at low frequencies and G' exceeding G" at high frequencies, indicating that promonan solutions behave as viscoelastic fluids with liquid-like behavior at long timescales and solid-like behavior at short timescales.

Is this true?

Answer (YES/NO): NO